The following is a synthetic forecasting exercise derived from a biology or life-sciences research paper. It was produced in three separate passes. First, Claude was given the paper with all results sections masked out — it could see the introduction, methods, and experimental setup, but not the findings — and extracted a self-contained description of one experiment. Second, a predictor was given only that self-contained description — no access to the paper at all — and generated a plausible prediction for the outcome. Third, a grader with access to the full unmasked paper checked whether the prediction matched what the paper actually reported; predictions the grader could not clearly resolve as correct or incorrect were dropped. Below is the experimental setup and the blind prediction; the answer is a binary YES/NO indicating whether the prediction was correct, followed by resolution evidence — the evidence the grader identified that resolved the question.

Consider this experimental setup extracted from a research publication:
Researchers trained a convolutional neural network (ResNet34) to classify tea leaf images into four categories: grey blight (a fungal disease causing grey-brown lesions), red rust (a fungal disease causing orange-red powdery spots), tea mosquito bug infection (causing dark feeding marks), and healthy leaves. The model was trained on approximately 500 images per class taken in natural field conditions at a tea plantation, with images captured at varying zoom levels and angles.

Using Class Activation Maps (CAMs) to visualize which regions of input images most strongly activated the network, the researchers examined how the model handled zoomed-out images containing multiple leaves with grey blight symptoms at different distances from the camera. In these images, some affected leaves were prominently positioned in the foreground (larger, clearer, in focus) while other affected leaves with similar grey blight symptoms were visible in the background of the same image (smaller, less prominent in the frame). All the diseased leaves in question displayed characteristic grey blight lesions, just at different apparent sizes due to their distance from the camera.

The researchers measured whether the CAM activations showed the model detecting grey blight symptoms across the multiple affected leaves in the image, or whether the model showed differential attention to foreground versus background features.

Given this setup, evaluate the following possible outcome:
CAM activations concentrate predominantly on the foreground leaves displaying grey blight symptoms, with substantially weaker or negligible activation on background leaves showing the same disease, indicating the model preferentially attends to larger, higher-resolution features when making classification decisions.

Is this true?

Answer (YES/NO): YES